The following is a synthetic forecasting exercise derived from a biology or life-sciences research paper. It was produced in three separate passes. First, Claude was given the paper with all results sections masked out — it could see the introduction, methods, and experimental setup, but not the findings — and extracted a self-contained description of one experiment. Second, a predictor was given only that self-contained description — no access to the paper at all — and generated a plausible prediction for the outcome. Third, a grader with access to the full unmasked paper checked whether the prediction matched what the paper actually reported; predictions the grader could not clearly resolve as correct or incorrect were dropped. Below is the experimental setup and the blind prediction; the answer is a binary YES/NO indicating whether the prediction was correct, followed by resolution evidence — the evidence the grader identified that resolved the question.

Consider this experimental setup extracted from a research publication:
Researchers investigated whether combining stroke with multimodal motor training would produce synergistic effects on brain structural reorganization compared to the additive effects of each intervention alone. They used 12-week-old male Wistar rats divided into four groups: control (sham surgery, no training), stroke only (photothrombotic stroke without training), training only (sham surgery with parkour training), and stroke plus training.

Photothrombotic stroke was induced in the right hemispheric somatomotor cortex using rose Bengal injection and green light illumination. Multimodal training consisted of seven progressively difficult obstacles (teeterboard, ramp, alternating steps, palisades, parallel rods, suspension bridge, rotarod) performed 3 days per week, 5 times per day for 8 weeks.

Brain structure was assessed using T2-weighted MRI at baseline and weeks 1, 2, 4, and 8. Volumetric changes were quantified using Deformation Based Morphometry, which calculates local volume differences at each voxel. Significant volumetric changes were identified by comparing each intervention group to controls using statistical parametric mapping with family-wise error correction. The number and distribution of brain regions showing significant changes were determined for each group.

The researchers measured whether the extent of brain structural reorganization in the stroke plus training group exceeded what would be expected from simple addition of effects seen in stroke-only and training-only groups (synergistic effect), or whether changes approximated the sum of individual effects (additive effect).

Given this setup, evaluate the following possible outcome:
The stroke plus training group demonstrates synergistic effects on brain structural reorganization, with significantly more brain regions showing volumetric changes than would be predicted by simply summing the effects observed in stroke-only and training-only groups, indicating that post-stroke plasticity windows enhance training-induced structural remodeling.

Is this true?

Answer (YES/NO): YES